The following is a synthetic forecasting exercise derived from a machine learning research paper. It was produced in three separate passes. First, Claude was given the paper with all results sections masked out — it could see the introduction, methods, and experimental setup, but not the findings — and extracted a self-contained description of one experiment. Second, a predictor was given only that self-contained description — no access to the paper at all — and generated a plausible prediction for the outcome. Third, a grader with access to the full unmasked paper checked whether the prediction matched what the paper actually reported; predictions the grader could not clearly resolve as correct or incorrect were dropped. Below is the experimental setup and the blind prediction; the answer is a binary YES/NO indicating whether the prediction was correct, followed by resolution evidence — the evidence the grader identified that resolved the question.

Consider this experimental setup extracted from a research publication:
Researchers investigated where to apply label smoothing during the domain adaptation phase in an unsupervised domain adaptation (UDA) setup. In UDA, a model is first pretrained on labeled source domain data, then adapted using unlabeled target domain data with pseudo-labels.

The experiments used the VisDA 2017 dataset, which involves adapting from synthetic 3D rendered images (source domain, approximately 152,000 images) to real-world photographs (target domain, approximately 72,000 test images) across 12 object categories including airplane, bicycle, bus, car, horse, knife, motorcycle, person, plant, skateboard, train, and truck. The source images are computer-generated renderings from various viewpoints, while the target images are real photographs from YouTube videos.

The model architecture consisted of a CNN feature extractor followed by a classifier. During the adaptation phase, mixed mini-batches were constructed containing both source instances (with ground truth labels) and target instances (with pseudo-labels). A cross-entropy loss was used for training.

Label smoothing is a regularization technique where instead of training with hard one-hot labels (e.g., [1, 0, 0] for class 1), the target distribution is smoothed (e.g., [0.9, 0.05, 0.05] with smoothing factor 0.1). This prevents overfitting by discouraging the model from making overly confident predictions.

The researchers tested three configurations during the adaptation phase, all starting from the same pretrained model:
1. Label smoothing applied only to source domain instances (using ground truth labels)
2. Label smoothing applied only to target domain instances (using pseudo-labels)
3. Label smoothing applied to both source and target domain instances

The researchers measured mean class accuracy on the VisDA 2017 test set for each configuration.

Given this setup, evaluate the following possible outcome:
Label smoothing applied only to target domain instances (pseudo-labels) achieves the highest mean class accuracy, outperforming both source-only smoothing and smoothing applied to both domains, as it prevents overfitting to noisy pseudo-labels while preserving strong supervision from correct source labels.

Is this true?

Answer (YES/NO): NO